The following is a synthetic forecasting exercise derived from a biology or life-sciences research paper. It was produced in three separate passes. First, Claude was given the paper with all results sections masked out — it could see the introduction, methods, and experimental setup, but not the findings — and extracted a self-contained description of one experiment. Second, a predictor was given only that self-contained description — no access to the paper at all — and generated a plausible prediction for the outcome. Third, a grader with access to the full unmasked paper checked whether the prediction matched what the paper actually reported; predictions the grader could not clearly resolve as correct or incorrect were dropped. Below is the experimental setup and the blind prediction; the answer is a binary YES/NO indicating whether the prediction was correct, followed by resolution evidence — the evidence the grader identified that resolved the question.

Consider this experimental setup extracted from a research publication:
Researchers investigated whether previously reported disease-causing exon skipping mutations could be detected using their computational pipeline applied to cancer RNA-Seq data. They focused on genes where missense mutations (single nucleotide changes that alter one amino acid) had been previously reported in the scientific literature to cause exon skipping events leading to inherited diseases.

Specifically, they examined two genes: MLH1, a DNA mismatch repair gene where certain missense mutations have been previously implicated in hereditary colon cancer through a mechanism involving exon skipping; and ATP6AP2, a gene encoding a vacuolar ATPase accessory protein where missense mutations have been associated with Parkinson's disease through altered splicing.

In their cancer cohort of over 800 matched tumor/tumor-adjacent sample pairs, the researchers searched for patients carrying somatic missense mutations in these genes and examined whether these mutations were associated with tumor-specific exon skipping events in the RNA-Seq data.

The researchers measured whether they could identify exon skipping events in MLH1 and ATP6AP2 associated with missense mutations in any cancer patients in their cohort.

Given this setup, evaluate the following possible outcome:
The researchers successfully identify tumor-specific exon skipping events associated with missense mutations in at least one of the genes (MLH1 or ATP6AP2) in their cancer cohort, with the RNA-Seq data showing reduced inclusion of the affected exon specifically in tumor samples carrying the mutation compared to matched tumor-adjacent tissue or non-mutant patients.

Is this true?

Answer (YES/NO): YES